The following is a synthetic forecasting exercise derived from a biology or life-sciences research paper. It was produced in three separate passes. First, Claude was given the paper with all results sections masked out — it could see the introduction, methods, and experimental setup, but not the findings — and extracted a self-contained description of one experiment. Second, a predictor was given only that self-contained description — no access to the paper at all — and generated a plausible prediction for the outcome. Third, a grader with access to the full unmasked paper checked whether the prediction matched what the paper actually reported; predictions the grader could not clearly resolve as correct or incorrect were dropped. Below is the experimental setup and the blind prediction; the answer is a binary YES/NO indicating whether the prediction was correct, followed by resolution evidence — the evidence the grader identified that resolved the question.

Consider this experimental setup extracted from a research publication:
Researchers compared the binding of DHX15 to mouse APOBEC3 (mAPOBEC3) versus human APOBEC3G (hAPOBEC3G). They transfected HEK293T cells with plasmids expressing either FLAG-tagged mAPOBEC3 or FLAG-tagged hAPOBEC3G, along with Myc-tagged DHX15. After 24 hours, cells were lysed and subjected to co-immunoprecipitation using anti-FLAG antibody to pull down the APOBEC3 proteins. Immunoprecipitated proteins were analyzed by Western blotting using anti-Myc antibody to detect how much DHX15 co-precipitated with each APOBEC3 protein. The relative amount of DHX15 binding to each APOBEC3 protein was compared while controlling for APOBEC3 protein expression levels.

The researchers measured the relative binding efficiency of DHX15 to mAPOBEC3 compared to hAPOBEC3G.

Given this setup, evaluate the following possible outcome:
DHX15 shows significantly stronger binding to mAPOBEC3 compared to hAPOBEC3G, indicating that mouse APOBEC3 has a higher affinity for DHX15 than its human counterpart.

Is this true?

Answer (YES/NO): YES